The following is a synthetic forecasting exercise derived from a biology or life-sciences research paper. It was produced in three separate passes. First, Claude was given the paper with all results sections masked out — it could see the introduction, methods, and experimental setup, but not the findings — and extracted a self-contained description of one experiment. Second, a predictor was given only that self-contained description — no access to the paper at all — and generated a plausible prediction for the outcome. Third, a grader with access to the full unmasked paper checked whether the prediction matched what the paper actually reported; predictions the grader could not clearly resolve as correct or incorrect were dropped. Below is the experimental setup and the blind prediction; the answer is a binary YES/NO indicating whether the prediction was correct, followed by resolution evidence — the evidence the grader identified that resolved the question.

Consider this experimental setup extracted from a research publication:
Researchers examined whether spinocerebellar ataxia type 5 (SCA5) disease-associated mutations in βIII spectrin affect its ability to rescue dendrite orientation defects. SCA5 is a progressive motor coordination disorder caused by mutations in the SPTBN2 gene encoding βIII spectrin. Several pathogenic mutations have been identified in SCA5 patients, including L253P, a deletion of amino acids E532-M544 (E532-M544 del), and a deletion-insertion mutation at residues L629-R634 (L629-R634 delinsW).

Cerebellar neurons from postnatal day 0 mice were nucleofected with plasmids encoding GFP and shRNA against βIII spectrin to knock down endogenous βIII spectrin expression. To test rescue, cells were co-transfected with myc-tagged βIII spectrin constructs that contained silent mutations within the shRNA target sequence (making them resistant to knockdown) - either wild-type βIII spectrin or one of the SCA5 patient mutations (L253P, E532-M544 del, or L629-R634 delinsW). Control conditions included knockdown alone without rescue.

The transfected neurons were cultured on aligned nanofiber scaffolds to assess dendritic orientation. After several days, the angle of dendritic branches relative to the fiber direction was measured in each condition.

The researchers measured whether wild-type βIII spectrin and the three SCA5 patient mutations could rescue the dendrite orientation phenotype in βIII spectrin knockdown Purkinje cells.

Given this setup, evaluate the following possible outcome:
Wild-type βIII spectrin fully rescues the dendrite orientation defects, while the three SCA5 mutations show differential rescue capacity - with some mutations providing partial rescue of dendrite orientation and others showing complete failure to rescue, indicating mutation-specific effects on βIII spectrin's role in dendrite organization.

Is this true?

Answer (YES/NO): YES